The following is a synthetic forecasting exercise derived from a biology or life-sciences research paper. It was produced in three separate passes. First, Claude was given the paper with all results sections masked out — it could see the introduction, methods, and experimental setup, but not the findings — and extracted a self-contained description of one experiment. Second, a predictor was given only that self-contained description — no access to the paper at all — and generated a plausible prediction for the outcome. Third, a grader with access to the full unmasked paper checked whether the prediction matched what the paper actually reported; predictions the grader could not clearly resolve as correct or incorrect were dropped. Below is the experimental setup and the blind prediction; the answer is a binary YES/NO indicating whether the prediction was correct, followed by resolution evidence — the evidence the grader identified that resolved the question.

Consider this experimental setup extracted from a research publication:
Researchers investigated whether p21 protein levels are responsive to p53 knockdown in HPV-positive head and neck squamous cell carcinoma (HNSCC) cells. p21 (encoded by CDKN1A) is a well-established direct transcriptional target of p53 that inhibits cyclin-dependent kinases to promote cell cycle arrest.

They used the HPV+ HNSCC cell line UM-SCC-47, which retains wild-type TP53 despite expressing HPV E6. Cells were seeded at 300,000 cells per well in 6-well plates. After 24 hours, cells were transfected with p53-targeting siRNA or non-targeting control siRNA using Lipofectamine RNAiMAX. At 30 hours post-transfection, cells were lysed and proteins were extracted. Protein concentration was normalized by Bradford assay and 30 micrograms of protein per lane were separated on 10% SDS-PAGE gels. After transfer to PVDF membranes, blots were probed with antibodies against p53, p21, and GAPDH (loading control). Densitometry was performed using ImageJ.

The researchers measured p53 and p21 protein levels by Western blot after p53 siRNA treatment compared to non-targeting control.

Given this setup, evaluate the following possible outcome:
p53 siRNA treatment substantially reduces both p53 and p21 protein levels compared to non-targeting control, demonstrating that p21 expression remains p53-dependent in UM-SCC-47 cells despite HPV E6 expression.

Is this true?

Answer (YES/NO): YES